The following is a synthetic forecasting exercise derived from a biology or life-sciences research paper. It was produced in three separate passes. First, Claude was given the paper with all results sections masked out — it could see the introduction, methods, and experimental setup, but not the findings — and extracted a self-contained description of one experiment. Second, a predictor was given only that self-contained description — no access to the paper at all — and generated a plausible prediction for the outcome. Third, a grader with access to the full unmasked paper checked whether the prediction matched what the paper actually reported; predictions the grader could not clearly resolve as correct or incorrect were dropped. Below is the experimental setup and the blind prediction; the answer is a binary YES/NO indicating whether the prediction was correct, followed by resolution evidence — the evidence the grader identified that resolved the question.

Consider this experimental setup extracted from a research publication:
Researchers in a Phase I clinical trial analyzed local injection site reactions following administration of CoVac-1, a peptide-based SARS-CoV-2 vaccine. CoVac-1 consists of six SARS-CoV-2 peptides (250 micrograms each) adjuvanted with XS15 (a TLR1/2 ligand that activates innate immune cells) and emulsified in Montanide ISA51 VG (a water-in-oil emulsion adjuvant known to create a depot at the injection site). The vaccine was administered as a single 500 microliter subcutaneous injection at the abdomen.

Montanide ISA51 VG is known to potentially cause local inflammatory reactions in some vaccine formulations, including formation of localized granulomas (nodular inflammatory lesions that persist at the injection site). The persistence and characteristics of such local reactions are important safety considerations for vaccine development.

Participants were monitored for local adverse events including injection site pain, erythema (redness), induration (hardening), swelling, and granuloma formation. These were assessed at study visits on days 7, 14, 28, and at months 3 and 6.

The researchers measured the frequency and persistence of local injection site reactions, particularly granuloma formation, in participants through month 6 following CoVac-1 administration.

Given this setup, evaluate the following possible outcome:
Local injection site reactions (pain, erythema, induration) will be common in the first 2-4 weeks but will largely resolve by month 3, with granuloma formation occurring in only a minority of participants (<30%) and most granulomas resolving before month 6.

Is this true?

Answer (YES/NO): NO